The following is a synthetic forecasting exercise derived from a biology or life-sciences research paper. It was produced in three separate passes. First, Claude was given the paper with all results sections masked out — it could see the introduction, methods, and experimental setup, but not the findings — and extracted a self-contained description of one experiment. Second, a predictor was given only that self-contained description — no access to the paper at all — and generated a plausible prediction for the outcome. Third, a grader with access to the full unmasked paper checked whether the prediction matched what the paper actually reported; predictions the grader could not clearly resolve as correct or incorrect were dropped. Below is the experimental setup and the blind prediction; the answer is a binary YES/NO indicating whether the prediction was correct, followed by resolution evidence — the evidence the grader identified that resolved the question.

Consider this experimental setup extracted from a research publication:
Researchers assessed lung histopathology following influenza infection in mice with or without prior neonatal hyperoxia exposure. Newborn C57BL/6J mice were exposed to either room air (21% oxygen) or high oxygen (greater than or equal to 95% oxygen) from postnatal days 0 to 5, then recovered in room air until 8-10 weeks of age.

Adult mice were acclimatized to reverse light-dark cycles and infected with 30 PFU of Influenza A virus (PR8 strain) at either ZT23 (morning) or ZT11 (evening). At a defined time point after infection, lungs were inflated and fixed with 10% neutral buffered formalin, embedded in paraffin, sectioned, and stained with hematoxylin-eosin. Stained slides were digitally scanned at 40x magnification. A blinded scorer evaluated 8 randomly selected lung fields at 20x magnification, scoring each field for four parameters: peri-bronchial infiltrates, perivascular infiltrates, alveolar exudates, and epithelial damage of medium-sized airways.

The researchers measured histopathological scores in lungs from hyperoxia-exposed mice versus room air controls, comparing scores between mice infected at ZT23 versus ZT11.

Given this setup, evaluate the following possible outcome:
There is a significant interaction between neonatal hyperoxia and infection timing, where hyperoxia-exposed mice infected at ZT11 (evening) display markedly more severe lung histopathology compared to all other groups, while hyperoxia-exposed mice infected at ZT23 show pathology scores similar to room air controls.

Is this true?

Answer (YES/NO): NO